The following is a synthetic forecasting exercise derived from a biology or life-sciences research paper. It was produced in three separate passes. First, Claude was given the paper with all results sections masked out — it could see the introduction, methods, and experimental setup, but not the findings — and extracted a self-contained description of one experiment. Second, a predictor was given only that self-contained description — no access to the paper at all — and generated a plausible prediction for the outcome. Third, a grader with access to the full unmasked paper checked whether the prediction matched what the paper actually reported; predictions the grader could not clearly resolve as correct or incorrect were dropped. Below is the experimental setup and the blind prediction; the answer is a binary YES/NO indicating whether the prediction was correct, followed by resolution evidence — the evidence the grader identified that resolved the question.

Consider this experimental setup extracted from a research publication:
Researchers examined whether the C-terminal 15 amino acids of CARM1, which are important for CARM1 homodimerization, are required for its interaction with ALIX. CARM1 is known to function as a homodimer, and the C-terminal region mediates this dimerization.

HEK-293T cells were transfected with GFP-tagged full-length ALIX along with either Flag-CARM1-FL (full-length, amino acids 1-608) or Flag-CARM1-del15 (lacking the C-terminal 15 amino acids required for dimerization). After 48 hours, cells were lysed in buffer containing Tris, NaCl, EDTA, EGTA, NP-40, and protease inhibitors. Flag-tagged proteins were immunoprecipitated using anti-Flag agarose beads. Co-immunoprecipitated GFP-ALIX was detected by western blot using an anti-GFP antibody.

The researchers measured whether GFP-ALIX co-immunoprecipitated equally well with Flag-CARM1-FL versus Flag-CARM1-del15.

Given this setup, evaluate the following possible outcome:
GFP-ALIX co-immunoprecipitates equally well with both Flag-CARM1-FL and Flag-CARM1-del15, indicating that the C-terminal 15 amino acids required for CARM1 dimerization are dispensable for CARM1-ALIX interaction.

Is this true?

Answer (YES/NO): YES